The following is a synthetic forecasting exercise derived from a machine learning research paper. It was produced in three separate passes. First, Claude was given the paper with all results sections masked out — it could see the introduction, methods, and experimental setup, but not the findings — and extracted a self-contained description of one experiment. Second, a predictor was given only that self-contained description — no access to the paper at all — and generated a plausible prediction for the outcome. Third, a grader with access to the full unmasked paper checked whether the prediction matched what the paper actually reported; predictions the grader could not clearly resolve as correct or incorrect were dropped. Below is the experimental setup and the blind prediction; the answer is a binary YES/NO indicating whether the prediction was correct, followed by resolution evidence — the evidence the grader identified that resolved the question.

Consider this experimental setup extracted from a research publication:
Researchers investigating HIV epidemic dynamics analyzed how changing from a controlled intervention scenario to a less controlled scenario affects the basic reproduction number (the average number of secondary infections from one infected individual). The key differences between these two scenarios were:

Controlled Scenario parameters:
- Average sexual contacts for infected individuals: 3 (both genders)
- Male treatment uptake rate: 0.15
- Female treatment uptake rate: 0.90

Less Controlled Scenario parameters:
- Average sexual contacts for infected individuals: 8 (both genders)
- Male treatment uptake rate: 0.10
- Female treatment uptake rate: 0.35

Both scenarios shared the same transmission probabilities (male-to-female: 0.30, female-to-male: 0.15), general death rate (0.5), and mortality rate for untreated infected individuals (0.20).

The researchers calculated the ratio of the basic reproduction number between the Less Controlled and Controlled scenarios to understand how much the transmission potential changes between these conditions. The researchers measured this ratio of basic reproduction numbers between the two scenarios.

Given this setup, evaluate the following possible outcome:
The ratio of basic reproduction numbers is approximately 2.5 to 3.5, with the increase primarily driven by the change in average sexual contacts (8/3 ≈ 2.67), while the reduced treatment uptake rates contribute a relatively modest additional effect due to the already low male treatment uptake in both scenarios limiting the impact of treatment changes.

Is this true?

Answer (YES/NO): YES